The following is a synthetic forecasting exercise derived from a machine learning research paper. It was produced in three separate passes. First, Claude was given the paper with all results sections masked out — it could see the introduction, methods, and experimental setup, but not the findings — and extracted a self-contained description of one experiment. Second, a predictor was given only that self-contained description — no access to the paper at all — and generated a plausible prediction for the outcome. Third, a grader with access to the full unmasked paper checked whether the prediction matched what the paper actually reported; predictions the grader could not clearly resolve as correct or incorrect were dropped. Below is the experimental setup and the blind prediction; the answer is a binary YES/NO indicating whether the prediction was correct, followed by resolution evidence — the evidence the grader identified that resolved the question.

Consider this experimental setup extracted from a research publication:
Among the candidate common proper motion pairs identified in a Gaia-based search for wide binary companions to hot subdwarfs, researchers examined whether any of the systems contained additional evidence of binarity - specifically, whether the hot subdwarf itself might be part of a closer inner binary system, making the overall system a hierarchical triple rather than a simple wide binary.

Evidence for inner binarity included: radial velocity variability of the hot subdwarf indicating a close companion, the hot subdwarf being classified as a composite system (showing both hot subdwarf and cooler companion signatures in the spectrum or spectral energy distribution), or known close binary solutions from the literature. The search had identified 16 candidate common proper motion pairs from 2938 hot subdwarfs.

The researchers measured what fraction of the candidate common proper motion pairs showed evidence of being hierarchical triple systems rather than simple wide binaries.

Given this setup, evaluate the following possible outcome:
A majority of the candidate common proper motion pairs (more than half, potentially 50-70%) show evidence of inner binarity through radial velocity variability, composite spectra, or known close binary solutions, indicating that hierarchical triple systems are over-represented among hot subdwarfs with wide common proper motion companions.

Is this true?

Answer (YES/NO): NO